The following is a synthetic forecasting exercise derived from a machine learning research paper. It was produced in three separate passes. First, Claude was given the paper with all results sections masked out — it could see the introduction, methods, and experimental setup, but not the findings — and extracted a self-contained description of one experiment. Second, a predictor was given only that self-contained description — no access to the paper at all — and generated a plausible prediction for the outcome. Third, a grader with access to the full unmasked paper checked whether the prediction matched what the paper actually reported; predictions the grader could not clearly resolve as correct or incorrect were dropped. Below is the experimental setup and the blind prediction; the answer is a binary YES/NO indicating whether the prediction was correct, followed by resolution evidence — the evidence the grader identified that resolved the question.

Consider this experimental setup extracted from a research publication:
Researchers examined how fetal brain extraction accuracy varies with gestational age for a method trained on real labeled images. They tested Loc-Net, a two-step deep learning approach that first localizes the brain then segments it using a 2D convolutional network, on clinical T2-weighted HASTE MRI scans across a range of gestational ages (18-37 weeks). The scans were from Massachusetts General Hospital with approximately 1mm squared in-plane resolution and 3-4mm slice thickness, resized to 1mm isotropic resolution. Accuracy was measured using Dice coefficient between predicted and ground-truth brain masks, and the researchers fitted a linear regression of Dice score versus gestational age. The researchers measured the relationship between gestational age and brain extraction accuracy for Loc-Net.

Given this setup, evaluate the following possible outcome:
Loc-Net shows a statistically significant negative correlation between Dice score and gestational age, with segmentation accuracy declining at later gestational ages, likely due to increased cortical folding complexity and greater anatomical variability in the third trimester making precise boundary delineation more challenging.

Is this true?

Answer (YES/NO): NO